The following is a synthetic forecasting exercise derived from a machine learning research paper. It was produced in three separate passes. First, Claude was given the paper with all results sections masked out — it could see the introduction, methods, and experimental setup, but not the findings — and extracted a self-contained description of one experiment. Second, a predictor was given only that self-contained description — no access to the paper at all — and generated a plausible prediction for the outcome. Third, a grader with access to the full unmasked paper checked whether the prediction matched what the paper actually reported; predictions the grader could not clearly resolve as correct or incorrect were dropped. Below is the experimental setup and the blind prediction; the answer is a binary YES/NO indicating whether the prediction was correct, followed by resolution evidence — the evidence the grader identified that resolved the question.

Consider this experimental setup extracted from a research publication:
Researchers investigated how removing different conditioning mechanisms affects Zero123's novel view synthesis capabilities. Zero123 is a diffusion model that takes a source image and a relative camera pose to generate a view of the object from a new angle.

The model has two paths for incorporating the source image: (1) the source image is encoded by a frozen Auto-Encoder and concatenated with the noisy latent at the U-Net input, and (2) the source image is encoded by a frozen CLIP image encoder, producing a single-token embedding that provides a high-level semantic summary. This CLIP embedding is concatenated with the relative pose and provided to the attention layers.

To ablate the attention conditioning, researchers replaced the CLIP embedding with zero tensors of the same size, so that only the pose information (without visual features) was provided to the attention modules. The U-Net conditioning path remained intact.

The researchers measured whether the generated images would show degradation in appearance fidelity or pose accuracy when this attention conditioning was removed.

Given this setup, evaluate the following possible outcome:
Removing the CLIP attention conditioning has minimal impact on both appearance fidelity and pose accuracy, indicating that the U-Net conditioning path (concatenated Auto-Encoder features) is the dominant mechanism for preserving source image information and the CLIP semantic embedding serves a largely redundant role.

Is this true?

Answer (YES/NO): YES